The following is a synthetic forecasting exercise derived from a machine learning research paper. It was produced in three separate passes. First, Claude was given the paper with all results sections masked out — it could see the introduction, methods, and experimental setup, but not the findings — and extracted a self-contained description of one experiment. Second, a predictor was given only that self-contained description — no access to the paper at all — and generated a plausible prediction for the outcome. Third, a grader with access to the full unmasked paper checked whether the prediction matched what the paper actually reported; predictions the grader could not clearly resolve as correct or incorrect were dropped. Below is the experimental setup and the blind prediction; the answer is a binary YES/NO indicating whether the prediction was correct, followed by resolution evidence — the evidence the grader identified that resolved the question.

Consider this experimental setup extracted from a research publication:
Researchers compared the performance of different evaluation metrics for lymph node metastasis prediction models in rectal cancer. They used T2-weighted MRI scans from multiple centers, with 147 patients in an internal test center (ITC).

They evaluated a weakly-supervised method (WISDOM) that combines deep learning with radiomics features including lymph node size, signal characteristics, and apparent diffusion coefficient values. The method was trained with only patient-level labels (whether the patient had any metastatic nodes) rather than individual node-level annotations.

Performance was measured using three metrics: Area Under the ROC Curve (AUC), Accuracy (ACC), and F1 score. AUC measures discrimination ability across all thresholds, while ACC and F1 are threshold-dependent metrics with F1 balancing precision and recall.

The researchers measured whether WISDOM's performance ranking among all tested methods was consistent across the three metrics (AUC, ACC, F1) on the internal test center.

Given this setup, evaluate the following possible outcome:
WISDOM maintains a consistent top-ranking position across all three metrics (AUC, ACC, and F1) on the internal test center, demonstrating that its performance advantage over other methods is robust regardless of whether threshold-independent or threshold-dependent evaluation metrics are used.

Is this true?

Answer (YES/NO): NO